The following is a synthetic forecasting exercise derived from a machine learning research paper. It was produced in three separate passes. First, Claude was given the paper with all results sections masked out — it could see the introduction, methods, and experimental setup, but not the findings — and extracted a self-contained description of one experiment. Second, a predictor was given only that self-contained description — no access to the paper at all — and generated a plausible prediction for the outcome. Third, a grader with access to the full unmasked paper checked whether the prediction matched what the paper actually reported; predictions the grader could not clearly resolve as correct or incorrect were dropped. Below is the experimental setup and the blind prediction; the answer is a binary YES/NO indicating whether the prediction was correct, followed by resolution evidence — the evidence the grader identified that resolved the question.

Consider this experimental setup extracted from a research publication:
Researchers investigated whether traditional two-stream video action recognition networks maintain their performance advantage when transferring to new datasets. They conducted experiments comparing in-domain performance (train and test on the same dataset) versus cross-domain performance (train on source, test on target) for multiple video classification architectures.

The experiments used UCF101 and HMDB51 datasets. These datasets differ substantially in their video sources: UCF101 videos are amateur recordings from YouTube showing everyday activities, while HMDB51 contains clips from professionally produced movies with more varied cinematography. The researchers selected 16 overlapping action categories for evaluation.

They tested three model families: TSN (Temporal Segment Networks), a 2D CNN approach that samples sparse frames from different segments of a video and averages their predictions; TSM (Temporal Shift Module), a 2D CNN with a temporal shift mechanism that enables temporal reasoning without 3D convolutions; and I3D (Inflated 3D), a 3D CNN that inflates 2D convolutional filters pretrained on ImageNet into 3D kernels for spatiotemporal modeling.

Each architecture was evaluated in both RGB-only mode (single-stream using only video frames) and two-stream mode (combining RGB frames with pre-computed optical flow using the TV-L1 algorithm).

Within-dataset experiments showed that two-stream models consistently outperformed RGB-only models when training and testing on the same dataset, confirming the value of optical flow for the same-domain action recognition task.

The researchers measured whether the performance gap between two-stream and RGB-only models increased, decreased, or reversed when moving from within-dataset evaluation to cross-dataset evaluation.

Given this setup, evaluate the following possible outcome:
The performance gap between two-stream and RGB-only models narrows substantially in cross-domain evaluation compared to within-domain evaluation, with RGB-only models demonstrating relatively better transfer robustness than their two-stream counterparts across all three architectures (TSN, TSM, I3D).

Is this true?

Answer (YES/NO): YES